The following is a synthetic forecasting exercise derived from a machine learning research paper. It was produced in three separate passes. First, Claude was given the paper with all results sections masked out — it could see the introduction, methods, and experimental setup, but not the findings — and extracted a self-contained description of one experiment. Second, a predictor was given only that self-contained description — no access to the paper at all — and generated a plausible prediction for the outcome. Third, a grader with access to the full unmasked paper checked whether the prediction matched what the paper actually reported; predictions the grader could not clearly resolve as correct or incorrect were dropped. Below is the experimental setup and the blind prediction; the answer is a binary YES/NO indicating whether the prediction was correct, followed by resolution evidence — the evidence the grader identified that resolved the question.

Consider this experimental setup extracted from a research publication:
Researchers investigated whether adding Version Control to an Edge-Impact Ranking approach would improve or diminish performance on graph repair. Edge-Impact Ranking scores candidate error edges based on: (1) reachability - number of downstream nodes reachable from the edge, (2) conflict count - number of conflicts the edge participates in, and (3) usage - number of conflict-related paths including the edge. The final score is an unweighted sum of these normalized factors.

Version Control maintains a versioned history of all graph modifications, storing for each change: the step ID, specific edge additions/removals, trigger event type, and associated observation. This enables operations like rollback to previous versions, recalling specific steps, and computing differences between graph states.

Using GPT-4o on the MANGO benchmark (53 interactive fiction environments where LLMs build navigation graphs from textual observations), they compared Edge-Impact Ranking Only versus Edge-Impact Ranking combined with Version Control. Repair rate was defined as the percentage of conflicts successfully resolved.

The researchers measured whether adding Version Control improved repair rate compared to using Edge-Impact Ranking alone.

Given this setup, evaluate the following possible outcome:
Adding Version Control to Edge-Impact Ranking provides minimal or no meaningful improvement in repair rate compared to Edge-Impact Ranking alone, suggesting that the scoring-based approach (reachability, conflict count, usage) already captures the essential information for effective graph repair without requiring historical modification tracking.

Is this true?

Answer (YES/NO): NO